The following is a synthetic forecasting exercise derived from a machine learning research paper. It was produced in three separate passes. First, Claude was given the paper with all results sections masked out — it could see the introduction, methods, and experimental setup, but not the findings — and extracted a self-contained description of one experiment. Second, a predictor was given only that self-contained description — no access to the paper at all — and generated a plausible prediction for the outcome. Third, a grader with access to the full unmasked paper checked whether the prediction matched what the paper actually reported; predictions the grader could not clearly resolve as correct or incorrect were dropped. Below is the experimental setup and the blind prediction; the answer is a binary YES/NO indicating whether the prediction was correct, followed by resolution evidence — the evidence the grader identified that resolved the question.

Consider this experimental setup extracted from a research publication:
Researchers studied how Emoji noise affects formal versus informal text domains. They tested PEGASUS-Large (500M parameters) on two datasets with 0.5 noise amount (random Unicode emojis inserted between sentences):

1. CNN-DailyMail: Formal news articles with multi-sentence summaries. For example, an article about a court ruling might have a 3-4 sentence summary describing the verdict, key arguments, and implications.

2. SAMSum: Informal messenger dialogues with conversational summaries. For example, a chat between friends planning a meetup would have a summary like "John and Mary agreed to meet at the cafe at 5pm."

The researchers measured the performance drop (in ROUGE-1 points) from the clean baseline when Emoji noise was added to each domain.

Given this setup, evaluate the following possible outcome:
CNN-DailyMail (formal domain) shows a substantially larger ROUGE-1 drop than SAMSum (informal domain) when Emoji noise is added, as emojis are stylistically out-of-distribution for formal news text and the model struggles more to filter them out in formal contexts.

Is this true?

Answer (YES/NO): NO